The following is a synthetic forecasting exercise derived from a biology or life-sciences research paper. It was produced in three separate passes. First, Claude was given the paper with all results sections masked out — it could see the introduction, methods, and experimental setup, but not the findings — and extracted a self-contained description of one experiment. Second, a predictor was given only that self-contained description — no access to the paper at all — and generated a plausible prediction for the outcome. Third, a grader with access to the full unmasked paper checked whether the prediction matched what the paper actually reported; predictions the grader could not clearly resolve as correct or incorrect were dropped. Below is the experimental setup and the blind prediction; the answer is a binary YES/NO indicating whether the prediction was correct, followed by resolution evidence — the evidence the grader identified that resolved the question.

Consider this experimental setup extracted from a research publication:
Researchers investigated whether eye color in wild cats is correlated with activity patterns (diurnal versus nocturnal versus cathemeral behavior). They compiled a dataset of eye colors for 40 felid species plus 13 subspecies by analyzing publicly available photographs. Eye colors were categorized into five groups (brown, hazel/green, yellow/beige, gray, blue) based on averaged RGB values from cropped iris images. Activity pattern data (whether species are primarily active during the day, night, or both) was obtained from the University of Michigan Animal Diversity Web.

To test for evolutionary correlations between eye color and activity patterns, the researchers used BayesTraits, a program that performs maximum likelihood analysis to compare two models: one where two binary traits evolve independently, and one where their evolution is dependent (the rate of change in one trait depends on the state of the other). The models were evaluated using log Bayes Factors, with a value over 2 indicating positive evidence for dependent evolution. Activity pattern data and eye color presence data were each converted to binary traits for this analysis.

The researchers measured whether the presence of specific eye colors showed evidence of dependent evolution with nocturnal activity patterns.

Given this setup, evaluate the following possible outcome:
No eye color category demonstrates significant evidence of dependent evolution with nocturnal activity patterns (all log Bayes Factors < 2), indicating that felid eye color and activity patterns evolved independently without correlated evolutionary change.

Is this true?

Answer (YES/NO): YES